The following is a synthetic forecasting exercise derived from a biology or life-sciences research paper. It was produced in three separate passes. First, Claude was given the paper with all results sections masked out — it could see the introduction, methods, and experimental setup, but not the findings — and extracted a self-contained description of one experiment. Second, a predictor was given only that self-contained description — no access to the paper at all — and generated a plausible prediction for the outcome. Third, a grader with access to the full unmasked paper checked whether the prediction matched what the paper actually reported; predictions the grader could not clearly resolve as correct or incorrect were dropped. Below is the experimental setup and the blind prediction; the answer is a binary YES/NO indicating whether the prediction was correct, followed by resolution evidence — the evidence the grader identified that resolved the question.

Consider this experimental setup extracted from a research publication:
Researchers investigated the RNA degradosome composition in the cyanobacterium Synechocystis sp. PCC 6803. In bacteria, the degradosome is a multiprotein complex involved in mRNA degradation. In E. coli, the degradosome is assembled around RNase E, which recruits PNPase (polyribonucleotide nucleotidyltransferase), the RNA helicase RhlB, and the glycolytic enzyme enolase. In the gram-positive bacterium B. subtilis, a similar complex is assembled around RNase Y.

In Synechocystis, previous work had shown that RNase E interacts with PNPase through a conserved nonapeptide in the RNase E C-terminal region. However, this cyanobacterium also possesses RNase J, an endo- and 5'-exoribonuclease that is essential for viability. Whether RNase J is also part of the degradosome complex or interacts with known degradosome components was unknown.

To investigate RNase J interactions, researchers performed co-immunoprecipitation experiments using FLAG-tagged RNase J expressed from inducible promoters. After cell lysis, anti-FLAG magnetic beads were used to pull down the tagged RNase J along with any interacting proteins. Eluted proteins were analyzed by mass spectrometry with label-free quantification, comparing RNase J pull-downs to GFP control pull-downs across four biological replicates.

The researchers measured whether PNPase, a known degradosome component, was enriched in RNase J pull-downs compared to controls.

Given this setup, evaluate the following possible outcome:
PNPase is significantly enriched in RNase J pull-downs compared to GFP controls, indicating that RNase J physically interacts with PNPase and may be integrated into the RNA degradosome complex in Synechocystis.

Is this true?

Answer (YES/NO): YES